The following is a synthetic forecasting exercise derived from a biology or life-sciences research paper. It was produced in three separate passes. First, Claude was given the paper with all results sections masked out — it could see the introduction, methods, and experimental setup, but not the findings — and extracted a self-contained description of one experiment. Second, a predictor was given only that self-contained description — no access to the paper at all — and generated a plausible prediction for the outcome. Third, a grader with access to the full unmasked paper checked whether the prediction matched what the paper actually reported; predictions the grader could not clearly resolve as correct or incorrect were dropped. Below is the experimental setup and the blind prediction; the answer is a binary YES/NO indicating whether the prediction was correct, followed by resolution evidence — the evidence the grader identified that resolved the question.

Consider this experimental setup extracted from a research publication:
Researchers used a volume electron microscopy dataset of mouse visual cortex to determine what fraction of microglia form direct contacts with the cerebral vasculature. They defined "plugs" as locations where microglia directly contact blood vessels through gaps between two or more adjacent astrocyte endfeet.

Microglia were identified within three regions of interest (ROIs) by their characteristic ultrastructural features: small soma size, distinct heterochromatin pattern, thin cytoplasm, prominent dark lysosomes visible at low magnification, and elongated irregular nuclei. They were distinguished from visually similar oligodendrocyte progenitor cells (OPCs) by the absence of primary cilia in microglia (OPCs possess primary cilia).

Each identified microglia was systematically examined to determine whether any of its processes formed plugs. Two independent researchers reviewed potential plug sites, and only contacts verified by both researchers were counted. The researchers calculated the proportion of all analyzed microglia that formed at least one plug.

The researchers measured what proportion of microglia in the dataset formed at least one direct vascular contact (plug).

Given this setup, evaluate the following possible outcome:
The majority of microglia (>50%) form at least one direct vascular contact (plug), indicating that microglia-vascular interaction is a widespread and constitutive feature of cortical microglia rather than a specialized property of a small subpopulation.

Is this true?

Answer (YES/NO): NO